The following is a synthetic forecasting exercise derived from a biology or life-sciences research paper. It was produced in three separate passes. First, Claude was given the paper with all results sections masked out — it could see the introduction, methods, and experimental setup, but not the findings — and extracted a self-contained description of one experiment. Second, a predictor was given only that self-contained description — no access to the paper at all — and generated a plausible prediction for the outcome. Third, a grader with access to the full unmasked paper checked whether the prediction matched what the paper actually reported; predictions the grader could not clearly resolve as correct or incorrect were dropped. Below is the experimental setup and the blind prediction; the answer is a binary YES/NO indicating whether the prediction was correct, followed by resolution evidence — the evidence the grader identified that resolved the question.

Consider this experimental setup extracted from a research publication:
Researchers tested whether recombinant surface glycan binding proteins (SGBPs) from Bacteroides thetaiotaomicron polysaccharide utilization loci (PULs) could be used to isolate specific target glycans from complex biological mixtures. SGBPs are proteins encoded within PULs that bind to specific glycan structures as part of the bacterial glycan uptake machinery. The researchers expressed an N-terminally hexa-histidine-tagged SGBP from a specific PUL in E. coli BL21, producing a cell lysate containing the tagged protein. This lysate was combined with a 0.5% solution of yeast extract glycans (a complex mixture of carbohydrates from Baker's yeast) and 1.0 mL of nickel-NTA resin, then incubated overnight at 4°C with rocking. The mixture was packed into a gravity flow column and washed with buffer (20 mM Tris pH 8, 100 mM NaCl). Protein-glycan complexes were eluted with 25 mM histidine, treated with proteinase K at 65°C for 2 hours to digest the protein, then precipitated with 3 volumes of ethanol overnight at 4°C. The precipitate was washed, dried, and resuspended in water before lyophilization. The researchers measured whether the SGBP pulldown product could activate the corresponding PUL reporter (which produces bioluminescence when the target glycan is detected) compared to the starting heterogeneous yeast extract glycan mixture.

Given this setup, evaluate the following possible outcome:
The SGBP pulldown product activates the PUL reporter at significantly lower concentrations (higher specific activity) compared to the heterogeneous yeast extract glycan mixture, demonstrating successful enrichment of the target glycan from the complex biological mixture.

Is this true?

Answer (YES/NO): NO